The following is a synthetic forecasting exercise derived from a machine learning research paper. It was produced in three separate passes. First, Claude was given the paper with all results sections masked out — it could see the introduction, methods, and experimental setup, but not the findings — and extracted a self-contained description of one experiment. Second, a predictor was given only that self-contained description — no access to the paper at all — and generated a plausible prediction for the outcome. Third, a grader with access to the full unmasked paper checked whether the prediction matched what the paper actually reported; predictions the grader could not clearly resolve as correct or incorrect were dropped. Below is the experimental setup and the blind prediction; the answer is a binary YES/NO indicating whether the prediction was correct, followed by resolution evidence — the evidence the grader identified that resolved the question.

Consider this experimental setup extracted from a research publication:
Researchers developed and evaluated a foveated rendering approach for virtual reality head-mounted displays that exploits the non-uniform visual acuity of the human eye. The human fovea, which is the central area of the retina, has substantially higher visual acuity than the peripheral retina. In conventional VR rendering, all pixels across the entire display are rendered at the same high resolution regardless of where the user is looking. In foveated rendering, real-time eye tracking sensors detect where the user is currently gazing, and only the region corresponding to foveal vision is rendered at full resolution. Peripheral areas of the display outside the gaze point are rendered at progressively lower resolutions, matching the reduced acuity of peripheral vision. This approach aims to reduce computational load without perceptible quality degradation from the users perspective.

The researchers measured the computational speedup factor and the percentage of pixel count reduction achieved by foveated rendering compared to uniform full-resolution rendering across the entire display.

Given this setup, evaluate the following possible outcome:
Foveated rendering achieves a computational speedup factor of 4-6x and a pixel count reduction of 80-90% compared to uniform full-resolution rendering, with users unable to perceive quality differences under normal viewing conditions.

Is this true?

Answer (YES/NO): NO